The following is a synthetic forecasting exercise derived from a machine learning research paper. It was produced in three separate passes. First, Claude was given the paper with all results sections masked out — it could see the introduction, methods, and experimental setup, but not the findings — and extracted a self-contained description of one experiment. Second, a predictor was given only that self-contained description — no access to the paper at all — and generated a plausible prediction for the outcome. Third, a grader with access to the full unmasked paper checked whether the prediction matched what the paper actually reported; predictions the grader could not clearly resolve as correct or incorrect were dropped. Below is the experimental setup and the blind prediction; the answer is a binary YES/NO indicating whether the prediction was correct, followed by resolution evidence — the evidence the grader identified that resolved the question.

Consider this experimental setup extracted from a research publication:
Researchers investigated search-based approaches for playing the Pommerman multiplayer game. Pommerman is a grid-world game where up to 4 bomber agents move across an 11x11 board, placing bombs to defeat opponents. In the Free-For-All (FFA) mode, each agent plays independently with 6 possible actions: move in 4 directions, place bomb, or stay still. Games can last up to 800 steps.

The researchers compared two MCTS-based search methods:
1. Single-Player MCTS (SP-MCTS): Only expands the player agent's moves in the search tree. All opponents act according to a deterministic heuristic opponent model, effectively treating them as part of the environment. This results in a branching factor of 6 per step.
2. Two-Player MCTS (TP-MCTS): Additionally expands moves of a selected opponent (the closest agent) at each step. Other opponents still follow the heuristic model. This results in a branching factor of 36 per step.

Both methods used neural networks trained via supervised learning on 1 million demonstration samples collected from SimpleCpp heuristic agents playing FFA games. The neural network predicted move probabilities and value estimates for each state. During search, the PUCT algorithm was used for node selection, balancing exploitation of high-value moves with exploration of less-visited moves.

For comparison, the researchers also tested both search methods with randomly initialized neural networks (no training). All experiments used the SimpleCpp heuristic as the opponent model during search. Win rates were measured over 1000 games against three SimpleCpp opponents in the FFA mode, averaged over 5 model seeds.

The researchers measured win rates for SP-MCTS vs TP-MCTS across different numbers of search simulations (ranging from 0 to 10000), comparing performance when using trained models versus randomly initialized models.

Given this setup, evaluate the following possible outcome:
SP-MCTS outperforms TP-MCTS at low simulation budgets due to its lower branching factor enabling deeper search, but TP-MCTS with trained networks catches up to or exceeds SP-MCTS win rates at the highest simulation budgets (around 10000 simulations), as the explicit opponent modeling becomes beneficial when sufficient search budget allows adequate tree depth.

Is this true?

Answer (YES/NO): NO